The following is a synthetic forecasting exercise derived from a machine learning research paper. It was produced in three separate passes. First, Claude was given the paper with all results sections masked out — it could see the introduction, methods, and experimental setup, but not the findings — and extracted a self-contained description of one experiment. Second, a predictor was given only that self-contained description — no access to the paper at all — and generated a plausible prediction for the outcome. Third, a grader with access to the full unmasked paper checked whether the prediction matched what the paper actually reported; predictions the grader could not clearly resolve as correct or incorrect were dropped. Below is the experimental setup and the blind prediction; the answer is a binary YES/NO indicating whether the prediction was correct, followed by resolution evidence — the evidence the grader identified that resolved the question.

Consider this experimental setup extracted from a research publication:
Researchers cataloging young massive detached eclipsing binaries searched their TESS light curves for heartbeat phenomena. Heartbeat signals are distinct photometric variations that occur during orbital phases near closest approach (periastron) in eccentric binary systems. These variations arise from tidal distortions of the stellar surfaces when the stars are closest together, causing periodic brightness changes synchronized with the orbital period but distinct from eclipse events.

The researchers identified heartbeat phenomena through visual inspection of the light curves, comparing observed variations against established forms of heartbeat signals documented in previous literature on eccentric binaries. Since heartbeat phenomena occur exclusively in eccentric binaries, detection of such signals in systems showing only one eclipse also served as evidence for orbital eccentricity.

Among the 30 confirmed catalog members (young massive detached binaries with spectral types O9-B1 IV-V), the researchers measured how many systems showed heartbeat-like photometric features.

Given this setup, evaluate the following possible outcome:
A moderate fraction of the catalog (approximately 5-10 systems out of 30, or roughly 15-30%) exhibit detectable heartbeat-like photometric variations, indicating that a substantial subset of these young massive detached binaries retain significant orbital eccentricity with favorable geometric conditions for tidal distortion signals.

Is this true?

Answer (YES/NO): NO